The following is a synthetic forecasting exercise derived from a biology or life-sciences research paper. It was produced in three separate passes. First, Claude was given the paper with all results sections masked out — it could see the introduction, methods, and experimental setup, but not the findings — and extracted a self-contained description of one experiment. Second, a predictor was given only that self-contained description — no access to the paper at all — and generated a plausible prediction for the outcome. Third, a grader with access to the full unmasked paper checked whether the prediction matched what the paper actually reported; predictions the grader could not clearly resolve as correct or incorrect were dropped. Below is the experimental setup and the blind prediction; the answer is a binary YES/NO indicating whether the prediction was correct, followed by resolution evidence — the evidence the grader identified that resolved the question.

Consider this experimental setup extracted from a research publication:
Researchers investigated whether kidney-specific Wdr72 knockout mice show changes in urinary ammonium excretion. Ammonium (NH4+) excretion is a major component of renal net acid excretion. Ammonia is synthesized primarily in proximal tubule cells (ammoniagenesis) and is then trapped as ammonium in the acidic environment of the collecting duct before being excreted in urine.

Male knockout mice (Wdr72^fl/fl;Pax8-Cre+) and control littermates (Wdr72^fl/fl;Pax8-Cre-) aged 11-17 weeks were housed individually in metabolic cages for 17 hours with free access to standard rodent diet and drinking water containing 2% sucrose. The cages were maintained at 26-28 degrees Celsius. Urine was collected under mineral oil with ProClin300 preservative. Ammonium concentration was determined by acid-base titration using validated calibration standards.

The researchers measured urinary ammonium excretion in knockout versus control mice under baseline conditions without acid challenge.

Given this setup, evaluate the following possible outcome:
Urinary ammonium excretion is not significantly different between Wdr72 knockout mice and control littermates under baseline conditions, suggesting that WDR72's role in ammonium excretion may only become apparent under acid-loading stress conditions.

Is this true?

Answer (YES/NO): YES